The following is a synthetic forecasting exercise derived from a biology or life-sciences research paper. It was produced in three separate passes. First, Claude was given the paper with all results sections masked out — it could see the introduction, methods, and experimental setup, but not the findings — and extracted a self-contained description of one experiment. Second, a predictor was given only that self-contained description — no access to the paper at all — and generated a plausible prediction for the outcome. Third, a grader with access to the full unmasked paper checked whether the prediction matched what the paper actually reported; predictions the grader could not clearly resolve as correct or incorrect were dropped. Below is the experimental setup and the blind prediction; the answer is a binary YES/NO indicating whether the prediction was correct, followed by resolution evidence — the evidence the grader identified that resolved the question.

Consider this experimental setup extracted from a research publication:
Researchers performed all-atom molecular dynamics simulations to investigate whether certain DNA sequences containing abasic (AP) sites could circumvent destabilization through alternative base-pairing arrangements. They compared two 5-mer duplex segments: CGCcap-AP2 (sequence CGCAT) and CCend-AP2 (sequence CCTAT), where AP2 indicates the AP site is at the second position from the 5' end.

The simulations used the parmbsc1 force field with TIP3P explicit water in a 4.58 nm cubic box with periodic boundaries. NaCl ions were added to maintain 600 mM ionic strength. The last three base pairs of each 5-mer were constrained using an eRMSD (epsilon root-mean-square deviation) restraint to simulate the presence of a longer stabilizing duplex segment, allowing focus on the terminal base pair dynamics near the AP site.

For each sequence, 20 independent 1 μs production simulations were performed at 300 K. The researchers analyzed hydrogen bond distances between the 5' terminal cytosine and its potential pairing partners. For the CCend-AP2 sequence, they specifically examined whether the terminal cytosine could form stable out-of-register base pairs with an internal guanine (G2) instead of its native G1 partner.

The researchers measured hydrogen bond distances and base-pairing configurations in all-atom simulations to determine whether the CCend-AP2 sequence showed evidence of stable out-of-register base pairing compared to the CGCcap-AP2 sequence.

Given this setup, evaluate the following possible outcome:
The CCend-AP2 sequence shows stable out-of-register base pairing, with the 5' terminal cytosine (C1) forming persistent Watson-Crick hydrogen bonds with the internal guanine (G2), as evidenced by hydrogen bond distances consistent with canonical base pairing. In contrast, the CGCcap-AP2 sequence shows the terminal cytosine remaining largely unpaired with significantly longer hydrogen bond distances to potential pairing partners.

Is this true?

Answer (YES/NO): NO